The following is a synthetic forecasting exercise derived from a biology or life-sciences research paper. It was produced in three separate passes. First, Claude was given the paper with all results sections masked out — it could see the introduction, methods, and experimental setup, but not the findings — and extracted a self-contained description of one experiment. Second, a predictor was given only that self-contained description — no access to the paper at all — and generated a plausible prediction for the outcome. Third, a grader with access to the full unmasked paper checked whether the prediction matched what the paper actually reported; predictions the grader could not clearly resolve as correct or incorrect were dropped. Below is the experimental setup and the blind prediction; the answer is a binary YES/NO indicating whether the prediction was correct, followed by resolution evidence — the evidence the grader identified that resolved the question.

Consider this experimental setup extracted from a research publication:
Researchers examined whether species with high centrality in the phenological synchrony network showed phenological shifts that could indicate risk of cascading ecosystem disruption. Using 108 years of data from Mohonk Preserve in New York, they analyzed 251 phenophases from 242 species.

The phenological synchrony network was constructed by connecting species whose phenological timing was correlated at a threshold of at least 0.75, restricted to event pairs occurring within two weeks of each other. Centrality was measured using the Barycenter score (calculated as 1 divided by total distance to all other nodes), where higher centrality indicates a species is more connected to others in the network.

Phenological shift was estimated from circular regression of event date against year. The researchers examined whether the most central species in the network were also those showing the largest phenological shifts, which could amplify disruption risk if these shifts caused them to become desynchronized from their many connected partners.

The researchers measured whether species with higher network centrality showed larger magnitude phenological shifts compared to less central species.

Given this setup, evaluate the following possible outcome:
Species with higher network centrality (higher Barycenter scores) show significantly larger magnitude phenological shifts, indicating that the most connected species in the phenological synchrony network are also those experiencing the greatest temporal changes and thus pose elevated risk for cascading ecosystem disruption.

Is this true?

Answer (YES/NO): NO